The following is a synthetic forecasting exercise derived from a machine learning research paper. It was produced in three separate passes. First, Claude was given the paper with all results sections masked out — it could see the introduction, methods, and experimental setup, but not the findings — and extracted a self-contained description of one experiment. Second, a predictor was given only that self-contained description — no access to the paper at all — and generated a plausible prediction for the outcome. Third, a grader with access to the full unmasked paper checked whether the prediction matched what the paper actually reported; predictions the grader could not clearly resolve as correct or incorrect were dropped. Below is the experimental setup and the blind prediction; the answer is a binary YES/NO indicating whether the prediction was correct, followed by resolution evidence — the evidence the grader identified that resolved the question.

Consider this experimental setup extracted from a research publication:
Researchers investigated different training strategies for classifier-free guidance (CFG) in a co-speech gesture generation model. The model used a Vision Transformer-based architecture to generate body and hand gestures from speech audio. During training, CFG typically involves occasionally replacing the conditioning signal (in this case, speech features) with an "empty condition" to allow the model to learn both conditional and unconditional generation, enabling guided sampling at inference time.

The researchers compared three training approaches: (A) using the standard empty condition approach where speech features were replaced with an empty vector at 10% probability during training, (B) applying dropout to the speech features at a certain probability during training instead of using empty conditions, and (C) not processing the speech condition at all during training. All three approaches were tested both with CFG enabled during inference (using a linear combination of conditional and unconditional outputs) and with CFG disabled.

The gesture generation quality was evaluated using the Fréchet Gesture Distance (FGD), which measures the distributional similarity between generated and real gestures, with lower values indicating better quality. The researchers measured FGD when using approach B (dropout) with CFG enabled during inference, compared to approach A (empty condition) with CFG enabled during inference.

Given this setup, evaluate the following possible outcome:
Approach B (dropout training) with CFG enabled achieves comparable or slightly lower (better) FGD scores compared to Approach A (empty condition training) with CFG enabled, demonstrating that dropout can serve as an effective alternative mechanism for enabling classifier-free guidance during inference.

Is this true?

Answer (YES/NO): NO